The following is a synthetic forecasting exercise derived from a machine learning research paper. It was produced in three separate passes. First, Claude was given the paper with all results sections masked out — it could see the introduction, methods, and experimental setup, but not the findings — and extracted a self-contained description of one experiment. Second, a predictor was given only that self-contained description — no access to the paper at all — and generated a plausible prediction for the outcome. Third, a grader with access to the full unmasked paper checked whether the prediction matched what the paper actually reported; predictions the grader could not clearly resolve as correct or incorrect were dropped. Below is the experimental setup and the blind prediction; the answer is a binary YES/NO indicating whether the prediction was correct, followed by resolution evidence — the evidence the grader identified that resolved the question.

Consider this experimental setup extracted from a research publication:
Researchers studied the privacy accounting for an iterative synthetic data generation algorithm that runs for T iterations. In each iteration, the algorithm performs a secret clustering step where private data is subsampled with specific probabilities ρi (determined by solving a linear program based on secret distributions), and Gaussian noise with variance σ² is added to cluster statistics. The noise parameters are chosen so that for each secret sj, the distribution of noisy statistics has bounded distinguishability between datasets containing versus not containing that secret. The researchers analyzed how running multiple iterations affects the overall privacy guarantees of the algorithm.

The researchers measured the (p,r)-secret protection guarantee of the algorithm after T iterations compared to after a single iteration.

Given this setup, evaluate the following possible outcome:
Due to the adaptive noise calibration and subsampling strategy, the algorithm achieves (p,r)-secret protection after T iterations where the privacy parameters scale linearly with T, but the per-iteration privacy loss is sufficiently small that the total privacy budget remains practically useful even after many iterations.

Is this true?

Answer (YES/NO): NO